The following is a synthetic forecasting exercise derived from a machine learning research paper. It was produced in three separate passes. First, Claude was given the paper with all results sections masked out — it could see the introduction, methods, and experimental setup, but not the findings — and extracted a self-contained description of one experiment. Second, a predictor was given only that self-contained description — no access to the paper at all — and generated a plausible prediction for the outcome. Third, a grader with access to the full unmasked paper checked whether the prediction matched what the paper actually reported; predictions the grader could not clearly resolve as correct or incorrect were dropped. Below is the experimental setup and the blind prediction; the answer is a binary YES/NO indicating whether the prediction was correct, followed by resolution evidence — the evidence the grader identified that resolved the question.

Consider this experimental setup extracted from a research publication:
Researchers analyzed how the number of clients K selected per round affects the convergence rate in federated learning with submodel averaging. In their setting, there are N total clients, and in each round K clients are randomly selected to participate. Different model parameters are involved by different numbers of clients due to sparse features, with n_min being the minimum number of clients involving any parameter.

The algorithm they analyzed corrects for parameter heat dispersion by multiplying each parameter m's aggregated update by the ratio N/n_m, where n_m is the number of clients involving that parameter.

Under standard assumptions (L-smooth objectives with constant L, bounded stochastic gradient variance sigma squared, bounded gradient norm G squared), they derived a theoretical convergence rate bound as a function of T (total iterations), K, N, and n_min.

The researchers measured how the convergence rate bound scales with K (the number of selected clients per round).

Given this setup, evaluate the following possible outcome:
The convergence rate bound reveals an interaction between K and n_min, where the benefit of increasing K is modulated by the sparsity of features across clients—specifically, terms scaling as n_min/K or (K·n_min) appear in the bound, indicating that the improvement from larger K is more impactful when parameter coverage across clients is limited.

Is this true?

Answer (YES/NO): NO